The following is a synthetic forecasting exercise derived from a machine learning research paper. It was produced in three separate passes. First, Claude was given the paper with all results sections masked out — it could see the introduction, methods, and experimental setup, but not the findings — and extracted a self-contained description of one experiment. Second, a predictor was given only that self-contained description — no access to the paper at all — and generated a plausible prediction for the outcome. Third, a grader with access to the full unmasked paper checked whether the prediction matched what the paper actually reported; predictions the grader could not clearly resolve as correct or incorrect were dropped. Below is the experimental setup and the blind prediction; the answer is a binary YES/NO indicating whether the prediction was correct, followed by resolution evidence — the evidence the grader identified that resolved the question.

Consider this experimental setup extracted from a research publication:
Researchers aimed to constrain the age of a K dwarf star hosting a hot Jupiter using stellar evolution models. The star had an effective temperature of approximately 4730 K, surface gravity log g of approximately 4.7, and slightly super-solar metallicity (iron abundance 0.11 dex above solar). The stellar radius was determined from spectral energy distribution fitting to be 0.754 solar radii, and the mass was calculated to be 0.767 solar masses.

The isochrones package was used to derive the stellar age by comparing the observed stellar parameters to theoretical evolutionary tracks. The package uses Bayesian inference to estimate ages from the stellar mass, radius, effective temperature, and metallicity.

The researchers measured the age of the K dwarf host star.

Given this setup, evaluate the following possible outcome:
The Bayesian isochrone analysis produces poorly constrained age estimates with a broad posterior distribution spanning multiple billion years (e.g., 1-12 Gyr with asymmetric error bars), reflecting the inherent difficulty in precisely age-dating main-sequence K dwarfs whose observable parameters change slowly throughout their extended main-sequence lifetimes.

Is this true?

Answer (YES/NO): NO